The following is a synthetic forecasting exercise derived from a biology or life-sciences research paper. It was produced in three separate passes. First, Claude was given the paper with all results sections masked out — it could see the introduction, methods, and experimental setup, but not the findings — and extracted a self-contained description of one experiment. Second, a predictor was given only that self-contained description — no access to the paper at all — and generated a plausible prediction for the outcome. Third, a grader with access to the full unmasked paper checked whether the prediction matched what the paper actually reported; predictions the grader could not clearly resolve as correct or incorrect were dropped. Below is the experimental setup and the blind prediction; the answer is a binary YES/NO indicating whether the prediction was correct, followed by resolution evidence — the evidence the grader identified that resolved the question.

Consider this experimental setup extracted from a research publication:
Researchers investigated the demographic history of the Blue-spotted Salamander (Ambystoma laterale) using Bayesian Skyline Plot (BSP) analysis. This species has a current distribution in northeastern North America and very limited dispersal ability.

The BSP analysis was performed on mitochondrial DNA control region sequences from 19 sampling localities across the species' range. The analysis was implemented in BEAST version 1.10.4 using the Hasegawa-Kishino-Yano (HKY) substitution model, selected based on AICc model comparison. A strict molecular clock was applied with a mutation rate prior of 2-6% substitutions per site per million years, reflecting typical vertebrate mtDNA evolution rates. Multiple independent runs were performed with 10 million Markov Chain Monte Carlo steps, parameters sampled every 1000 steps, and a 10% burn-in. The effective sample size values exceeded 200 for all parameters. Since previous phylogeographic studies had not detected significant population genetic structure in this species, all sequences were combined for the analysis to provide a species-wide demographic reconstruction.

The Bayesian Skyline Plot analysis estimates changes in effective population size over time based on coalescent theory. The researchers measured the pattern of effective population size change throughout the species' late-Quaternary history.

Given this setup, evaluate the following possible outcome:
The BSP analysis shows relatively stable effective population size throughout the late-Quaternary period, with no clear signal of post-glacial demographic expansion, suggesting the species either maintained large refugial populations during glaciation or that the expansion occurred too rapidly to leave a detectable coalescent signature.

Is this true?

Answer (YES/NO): NO